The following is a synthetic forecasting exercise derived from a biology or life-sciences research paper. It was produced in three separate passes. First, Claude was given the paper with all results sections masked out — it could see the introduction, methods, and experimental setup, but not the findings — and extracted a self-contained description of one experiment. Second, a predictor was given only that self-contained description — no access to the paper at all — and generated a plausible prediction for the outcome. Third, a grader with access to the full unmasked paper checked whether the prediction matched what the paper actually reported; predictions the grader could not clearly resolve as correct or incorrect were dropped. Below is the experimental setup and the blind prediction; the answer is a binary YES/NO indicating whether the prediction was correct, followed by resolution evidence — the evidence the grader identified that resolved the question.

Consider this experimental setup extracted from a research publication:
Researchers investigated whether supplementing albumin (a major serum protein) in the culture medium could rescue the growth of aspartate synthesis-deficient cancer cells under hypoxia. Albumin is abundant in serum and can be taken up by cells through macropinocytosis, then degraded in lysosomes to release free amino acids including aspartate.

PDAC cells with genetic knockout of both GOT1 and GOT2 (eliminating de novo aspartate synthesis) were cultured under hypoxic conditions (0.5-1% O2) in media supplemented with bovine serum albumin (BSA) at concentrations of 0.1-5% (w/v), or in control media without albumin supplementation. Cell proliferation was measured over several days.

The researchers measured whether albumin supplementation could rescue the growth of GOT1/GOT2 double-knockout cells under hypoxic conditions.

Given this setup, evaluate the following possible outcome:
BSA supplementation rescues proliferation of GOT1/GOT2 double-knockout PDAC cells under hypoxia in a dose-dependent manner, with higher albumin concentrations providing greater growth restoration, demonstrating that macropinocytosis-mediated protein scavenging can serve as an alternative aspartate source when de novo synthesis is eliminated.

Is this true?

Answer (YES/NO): NO